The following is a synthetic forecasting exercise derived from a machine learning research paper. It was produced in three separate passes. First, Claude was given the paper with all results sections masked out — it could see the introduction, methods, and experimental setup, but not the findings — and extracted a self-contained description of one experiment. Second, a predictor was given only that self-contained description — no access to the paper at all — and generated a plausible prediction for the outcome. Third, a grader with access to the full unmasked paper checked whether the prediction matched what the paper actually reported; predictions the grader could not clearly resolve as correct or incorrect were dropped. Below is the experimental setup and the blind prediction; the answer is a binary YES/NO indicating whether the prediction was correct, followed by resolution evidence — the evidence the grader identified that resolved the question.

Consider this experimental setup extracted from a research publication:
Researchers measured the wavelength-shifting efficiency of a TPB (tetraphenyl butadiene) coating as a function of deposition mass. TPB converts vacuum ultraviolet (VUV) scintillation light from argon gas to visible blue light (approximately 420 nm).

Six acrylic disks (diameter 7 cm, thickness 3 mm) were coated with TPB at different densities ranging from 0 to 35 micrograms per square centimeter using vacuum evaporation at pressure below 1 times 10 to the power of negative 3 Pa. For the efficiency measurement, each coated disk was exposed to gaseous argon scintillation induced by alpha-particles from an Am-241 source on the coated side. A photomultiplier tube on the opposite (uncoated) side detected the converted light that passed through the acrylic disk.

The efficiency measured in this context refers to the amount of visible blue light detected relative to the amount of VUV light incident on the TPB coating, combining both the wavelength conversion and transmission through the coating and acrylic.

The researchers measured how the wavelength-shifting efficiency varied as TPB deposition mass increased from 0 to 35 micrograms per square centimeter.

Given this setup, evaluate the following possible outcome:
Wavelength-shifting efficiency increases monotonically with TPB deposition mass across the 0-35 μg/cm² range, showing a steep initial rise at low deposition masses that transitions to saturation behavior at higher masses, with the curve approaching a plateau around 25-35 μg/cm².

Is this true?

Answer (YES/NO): YES